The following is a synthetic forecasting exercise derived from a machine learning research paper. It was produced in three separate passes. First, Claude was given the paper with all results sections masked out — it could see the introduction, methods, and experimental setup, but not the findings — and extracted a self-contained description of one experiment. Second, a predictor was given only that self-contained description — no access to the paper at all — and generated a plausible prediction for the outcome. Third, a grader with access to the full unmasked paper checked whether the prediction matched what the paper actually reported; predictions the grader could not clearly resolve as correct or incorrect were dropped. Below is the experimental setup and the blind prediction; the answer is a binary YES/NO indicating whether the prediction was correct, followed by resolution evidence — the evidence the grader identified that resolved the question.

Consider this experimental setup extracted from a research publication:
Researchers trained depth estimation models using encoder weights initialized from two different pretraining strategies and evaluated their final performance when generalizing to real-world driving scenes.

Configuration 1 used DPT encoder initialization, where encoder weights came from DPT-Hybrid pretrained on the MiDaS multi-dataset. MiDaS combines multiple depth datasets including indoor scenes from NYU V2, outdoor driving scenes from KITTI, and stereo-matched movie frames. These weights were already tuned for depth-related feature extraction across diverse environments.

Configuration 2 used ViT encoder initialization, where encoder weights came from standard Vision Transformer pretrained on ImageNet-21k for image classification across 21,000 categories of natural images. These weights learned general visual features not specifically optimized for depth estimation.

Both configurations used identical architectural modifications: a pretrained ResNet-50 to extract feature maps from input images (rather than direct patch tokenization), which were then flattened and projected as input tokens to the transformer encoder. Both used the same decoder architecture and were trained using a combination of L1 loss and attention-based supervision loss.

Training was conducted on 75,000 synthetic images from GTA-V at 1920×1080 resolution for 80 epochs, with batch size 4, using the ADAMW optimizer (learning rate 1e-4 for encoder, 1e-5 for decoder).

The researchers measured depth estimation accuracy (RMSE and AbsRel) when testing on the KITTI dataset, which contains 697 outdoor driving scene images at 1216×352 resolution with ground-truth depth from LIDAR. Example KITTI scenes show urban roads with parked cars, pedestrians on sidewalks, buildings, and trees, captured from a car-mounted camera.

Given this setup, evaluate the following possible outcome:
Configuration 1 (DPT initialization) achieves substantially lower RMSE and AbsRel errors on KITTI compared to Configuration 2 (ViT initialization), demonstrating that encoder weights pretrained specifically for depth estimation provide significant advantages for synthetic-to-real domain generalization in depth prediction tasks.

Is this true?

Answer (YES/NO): NO